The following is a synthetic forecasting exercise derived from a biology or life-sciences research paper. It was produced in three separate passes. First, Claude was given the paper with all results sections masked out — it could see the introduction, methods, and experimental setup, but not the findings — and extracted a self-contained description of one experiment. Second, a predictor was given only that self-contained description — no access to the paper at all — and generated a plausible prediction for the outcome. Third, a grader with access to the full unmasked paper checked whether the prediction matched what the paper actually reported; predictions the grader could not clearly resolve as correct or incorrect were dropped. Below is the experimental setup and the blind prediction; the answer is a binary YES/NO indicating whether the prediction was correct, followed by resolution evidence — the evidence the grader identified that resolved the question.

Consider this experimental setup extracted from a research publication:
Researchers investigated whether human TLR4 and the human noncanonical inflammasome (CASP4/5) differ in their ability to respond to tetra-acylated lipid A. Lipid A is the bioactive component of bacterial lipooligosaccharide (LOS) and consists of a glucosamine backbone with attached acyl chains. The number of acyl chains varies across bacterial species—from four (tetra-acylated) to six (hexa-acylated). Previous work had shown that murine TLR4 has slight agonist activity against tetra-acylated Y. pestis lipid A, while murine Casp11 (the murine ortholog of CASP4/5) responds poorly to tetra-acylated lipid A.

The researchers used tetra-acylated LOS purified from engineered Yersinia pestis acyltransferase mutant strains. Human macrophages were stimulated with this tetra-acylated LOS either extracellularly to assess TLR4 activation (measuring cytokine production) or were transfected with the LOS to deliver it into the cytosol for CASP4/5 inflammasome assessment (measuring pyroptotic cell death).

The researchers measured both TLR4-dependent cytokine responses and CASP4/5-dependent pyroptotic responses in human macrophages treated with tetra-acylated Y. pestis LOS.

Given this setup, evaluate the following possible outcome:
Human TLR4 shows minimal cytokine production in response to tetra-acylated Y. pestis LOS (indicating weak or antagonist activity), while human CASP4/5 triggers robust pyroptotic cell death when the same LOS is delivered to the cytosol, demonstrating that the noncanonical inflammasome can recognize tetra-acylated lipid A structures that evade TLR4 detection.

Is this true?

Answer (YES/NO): NO